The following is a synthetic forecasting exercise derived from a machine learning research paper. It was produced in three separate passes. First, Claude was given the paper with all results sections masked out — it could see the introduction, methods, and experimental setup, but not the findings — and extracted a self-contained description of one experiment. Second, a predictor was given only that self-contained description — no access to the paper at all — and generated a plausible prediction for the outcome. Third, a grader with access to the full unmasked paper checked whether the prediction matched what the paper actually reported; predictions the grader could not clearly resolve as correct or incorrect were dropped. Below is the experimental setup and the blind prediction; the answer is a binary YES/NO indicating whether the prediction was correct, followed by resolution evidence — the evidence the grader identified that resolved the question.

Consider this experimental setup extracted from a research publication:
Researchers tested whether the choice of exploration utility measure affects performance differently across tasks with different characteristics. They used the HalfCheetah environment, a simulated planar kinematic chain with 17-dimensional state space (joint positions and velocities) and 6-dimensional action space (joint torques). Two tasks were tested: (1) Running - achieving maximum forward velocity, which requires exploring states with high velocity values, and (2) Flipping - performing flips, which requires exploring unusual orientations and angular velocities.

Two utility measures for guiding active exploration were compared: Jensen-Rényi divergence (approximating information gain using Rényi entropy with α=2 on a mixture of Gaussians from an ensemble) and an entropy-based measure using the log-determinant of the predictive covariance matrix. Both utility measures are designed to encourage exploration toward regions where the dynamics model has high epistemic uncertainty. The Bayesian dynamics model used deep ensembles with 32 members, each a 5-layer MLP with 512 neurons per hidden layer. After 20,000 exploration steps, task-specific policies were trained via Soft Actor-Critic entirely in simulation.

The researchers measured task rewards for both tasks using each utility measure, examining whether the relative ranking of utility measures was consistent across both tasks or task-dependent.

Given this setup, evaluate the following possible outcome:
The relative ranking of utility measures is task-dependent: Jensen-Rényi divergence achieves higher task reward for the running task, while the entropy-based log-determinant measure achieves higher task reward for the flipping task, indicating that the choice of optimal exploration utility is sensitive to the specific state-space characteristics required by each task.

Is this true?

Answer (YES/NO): NO